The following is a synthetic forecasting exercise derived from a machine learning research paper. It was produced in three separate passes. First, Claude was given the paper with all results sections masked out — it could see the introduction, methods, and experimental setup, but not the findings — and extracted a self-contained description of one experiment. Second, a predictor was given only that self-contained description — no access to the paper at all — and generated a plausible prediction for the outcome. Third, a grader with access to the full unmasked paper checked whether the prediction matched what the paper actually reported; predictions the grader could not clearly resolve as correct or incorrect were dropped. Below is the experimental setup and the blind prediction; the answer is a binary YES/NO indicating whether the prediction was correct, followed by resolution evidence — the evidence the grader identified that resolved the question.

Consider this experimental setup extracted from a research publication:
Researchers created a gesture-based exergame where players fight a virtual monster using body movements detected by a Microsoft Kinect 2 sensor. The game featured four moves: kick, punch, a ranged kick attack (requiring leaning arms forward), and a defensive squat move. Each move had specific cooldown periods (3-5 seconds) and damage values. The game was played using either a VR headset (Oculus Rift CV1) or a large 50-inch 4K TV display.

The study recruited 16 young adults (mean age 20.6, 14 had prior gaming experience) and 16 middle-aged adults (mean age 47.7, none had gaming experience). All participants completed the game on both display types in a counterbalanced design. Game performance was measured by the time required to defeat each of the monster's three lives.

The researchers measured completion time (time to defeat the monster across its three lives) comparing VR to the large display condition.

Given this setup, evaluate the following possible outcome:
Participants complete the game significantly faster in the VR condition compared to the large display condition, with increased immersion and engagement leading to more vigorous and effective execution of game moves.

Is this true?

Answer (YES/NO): NO